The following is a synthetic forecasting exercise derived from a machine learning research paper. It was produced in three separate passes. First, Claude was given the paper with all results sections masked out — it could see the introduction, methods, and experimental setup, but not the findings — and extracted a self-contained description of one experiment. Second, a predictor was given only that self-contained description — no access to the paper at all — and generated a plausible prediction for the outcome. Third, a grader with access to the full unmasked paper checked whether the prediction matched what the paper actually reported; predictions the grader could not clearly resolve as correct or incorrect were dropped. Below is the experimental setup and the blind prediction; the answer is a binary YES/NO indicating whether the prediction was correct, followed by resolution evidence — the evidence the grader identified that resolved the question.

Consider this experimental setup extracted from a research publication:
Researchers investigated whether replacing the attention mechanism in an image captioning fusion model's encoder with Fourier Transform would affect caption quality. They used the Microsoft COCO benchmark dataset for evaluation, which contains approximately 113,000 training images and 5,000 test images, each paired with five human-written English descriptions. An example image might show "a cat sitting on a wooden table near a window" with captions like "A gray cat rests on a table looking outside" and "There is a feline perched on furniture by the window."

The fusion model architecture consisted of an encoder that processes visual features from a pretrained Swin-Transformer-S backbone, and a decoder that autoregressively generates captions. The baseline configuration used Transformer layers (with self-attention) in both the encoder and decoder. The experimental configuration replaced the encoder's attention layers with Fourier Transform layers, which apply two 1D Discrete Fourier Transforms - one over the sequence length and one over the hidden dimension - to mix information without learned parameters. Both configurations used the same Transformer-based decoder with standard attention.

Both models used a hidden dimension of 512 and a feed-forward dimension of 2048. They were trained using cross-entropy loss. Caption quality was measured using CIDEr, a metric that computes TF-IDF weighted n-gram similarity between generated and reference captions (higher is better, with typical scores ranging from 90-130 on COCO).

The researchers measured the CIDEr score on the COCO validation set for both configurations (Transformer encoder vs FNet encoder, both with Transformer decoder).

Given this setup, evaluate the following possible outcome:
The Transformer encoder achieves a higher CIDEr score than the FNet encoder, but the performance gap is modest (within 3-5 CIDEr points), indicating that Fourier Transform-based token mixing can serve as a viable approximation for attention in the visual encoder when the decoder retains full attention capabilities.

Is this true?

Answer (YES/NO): NO